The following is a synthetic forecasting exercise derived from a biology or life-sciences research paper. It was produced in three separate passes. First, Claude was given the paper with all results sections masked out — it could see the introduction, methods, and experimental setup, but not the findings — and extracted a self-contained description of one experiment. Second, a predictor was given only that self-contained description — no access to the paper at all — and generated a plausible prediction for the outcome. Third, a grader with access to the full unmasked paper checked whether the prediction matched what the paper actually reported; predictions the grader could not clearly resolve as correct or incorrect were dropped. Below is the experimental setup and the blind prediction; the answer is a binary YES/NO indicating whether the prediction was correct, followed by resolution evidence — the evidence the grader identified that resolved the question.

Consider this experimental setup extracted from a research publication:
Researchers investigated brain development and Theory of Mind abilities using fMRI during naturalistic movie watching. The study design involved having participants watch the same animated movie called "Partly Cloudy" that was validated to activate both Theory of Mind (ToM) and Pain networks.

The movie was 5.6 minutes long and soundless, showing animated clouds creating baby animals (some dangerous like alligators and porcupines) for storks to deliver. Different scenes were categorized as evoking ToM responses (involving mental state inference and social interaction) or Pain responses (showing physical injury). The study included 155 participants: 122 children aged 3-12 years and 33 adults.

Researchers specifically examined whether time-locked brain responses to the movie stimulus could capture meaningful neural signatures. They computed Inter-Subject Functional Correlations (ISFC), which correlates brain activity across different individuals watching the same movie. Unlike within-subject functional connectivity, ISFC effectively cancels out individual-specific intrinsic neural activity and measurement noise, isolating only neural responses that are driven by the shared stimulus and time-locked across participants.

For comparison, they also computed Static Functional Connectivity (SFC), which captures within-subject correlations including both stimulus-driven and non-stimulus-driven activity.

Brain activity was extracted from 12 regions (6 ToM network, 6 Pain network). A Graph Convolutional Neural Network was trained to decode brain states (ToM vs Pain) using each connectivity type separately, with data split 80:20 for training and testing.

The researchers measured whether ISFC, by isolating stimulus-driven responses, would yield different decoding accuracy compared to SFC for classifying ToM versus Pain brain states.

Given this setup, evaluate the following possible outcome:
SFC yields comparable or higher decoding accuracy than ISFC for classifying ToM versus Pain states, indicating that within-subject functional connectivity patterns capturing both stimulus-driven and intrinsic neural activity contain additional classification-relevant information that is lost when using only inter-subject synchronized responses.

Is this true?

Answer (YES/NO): NO